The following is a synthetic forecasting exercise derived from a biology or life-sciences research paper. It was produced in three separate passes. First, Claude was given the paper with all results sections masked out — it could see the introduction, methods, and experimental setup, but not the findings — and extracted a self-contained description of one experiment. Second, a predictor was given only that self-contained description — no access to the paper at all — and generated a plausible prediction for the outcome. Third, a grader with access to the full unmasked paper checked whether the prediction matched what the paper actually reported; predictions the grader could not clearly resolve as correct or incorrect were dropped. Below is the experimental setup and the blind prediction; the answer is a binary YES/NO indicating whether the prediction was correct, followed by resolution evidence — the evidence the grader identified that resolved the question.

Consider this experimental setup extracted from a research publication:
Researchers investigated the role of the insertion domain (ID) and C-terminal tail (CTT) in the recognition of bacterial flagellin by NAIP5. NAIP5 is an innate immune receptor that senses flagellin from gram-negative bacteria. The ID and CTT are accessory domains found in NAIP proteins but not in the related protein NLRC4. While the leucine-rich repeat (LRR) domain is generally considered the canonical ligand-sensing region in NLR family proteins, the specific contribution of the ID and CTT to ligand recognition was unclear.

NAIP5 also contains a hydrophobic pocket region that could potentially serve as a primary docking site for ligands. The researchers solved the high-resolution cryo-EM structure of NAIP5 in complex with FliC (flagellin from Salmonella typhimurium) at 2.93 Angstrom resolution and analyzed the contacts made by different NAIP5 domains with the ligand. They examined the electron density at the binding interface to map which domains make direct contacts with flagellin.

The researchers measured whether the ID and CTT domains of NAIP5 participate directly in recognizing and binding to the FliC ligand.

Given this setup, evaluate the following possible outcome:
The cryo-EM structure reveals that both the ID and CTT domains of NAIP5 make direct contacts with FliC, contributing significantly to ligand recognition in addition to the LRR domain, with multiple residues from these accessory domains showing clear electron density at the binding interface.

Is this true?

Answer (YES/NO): YES